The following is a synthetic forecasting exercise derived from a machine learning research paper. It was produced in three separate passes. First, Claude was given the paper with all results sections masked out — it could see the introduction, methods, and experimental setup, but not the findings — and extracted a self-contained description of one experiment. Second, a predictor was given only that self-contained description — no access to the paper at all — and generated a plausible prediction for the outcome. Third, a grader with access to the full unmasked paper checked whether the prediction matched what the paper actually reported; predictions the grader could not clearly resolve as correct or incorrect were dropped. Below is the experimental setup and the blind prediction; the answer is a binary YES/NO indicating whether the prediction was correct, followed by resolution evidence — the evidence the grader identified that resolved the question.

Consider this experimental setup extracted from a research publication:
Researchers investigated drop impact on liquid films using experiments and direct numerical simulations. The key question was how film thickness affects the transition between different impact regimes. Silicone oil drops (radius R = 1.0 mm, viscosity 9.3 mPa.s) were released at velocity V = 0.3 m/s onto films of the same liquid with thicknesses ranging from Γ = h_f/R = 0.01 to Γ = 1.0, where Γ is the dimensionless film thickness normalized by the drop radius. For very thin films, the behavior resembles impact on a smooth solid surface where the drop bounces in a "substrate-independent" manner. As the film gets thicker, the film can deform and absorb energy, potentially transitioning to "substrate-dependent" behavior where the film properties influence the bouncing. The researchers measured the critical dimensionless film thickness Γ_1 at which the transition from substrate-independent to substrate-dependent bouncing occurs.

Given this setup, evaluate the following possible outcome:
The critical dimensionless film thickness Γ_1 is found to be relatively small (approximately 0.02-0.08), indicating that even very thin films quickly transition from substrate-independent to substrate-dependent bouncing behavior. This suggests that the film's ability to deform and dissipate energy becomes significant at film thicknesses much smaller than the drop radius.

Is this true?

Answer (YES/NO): NO